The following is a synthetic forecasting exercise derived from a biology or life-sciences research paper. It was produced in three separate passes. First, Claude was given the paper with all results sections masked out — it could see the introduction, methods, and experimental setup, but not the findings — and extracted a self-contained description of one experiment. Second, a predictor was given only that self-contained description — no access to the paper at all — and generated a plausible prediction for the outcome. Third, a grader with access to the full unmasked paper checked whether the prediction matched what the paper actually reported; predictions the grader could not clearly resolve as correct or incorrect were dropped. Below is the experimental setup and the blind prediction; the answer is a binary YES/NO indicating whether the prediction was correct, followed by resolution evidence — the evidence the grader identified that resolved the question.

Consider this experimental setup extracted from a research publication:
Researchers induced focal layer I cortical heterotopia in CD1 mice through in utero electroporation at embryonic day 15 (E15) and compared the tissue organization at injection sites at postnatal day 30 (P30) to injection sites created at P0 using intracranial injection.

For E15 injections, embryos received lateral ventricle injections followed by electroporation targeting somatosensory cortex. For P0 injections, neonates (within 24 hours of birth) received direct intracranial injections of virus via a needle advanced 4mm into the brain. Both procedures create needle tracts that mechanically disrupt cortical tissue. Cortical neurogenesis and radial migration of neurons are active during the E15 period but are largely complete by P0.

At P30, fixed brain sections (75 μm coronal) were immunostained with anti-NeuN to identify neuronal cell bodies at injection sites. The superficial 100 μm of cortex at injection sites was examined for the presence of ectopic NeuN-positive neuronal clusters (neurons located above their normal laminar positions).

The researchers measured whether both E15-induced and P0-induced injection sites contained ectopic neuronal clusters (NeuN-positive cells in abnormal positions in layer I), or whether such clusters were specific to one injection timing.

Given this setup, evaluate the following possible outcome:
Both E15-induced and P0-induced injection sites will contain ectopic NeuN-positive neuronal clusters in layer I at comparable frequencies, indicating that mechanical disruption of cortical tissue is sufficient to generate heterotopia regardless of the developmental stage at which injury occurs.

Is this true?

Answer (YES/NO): YES